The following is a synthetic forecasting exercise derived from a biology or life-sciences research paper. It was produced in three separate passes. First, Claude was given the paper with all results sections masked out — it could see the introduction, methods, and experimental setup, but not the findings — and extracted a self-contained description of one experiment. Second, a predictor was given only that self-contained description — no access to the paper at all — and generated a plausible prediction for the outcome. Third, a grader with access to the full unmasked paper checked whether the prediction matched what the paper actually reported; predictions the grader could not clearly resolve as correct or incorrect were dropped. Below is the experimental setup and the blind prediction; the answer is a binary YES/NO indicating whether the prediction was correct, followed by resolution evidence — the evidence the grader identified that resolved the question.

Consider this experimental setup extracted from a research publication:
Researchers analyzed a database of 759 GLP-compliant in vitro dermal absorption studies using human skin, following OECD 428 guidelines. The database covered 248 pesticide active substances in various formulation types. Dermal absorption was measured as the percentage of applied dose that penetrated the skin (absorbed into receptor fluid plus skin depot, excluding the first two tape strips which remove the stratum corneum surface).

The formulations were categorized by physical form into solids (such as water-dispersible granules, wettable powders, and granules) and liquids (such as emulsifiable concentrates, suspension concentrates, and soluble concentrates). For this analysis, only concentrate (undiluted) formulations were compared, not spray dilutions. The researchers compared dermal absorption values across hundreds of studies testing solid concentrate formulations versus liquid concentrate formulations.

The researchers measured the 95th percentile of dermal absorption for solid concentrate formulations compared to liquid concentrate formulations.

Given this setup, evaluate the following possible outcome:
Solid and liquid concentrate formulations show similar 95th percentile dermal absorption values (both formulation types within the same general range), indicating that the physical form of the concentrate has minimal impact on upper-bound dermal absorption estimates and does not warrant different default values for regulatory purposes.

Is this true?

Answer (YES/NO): NO